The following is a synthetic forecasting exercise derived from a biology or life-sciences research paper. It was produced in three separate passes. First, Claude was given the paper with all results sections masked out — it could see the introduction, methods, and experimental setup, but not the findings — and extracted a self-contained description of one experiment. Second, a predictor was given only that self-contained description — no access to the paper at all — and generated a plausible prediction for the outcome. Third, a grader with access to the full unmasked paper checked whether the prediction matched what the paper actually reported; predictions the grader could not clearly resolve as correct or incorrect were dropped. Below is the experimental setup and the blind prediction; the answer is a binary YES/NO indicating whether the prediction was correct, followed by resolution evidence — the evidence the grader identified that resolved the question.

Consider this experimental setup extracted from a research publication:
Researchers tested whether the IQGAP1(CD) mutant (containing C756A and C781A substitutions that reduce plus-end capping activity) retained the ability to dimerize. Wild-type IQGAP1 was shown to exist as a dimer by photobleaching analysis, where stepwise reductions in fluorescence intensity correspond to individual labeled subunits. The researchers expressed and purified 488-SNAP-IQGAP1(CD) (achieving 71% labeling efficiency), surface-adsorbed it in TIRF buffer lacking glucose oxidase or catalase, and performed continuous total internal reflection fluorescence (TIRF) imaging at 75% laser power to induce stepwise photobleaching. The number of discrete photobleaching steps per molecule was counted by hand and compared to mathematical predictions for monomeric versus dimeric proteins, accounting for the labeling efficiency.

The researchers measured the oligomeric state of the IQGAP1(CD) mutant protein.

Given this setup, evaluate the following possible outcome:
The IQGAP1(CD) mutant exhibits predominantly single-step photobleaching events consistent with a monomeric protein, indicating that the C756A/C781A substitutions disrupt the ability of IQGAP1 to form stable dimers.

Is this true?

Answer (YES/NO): NO